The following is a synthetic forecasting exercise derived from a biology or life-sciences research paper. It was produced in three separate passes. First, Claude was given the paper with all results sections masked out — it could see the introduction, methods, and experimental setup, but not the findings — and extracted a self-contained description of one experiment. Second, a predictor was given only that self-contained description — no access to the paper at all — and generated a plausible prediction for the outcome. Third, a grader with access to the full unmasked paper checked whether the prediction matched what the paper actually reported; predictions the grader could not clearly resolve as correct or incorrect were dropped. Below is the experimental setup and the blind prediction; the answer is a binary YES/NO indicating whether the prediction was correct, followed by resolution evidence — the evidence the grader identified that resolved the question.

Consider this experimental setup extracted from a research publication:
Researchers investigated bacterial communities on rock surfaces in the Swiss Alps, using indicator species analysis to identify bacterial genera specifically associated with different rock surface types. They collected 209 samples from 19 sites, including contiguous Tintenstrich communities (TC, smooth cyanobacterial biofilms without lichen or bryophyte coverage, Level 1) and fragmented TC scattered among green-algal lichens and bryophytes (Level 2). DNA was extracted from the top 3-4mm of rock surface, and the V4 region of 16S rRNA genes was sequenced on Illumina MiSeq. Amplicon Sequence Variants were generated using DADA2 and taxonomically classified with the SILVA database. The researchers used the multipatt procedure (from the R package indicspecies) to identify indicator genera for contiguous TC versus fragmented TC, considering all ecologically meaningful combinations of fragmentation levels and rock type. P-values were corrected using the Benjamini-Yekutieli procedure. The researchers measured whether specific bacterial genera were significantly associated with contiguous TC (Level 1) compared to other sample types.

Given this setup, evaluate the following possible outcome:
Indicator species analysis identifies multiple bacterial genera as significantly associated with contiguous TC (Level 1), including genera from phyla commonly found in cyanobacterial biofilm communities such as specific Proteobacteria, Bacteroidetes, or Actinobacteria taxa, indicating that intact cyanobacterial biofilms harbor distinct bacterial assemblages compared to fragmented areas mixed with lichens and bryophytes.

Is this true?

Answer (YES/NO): NO